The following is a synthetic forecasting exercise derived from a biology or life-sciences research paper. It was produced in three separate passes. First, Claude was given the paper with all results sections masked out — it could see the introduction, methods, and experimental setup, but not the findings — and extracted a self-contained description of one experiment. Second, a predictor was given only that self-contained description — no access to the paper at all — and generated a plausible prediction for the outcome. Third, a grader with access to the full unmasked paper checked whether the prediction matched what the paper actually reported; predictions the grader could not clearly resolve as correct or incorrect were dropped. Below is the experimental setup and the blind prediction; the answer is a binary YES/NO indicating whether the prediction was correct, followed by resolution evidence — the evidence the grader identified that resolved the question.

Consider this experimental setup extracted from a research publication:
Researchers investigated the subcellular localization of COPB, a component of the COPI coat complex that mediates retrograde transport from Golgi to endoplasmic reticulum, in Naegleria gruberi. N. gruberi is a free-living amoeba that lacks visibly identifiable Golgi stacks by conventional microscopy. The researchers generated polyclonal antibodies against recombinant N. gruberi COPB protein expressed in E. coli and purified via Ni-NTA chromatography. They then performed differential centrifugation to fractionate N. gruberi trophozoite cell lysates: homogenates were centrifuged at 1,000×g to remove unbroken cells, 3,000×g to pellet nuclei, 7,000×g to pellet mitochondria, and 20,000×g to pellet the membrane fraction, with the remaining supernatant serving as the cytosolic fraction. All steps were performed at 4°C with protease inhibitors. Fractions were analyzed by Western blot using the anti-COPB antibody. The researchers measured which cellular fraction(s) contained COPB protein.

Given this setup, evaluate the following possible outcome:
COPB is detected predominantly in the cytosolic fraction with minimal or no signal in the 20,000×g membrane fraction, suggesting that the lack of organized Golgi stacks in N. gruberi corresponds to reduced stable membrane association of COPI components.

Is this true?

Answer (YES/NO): NO